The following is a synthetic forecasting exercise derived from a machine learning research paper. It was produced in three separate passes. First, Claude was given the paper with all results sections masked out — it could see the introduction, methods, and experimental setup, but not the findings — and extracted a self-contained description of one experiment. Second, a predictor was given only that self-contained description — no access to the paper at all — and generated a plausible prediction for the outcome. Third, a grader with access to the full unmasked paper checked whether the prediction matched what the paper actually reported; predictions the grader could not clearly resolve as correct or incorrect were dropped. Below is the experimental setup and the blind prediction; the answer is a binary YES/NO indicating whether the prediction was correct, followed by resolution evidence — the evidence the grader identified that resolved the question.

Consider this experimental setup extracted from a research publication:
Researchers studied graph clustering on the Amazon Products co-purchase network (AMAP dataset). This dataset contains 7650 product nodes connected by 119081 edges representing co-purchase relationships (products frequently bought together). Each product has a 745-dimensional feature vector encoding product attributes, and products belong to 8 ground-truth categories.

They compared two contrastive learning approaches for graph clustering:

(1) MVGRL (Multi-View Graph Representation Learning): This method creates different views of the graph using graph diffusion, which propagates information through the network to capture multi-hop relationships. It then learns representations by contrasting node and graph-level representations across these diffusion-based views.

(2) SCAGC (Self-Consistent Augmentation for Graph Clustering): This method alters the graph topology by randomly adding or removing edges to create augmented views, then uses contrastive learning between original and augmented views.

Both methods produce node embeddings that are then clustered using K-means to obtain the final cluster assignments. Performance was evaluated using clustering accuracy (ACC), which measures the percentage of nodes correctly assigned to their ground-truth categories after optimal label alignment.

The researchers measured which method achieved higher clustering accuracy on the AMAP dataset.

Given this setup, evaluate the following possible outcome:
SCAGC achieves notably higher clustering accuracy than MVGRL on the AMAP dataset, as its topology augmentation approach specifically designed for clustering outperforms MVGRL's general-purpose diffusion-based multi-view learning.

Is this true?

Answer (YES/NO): YES